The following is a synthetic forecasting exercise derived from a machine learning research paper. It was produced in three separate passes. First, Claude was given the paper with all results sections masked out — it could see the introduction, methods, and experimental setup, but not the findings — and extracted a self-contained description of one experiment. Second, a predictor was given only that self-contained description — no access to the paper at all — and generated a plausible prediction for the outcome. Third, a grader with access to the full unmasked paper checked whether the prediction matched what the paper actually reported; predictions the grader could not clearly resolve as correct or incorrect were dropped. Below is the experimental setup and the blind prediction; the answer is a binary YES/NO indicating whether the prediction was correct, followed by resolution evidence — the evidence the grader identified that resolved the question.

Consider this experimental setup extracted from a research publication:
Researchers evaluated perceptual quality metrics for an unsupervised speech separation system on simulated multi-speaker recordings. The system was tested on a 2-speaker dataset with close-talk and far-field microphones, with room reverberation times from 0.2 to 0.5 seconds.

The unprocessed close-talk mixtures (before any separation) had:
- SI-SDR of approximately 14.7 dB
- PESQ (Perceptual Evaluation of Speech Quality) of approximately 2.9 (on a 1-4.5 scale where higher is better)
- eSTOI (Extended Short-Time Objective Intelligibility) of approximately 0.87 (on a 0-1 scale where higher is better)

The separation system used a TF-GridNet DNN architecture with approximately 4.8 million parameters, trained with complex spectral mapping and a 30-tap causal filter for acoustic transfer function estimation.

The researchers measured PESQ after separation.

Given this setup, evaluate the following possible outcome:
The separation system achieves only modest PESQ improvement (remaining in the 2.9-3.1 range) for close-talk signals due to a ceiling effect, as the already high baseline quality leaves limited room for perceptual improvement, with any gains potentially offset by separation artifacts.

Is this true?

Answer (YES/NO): NO